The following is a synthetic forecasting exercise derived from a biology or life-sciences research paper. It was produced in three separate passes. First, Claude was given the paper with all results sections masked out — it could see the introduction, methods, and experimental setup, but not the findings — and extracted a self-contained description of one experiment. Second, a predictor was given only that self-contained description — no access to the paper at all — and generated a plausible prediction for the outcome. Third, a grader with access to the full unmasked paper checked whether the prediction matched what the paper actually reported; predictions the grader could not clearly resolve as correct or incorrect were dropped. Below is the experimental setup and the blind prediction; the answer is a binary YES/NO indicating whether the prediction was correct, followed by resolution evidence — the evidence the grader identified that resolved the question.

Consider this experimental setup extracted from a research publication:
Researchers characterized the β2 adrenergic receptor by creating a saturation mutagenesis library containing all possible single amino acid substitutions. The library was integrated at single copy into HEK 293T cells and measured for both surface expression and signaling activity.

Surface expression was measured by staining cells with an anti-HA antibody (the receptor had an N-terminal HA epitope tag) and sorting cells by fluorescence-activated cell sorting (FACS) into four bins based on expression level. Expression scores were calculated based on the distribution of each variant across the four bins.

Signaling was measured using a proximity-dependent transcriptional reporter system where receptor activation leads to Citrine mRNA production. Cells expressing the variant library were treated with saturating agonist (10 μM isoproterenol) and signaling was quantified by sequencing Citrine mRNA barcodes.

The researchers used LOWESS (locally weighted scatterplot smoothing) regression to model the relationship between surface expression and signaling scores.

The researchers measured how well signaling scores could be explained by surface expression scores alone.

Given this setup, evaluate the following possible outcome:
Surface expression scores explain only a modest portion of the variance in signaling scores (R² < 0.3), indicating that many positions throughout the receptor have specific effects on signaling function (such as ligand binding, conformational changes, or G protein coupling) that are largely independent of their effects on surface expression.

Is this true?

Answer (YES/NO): NO